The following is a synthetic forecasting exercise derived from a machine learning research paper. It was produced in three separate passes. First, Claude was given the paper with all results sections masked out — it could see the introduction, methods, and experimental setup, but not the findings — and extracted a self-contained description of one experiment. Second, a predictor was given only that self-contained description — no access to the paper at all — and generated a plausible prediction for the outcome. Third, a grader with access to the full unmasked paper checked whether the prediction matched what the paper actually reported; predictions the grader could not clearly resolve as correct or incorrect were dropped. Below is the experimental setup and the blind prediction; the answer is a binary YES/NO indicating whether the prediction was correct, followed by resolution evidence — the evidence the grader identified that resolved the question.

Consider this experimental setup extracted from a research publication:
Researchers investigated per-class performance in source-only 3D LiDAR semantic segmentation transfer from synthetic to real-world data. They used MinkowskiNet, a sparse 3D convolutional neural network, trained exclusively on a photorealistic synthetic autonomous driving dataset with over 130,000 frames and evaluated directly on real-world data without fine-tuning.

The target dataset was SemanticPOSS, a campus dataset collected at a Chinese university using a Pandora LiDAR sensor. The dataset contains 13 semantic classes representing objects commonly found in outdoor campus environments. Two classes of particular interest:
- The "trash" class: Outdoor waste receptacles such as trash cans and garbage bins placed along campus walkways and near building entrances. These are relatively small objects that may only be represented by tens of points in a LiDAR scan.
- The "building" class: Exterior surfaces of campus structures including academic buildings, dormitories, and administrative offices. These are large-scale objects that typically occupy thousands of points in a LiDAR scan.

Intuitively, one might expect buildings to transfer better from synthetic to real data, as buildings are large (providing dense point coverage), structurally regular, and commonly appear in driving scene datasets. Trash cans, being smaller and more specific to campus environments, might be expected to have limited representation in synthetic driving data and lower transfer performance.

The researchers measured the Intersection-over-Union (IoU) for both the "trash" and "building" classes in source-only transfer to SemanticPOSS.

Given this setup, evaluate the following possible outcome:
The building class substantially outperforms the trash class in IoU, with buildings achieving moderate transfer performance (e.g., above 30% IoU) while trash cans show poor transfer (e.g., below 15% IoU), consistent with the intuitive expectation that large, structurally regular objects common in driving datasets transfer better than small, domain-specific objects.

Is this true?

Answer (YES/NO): NO